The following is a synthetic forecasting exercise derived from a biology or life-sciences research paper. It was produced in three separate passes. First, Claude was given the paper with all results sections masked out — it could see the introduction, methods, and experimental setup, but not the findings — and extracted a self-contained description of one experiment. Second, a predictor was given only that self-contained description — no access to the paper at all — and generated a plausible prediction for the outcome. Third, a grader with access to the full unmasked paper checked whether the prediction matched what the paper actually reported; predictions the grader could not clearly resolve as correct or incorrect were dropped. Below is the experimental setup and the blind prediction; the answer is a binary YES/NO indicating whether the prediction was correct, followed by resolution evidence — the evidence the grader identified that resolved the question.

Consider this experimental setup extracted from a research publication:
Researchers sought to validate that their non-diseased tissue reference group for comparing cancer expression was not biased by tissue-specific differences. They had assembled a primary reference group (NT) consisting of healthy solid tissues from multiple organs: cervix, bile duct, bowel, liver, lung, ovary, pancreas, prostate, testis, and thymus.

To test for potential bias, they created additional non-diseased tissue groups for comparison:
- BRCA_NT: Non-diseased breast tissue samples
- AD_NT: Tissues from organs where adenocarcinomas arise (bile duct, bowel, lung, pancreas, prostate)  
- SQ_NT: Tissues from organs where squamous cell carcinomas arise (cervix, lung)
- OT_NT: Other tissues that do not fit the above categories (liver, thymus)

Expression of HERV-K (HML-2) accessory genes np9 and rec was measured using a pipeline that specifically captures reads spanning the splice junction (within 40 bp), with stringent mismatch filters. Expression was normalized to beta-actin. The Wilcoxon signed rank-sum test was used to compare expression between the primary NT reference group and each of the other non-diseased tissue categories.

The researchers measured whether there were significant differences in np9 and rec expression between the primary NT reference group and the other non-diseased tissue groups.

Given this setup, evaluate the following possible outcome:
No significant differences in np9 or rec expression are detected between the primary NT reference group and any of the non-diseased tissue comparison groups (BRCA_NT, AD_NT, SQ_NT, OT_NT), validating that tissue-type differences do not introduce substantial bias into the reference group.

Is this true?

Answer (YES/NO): YES